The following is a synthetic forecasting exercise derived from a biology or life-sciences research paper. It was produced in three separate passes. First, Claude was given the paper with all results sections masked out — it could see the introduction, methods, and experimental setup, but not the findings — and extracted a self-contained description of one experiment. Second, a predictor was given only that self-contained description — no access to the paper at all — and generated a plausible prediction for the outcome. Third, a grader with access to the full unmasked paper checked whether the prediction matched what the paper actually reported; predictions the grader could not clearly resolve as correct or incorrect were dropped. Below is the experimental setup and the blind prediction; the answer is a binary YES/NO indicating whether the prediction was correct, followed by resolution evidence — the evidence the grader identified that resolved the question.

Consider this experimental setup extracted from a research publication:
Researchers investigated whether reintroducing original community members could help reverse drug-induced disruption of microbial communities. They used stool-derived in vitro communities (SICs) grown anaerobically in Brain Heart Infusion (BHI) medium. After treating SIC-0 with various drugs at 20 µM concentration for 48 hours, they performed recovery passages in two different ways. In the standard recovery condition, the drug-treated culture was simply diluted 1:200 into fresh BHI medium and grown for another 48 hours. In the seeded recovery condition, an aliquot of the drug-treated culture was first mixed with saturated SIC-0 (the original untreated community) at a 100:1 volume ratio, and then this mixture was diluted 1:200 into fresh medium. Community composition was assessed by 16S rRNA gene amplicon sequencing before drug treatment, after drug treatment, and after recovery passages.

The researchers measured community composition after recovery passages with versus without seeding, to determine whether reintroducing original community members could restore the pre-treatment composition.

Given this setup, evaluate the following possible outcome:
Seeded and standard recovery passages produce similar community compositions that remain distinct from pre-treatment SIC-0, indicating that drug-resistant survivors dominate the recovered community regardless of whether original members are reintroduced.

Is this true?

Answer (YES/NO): NO